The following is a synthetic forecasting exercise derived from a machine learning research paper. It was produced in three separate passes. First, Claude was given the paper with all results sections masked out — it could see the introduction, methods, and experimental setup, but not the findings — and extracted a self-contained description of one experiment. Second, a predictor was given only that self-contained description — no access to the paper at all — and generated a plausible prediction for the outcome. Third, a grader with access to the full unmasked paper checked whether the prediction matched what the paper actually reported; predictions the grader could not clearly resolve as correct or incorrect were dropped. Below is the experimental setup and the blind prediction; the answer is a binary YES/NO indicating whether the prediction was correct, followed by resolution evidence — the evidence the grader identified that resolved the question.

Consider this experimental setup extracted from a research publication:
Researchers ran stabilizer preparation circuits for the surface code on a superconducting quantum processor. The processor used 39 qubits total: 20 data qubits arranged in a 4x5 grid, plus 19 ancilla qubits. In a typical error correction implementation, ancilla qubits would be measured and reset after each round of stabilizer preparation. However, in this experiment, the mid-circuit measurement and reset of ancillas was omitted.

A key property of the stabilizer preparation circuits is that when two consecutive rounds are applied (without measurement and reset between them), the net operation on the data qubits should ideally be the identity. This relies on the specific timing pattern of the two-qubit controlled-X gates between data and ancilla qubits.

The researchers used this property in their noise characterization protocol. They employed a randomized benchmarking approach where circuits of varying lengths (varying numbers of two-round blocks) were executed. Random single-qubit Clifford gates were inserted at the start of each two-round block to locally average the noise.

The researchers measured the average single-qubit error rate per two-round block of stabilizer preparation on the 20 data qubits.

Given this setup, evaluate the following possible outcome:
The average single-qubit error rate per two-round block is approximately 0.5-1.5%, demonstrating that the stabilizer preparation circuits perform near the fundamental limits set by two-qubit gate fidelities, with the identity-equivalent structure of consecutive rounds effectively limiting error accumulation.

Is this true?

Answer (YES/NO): NO